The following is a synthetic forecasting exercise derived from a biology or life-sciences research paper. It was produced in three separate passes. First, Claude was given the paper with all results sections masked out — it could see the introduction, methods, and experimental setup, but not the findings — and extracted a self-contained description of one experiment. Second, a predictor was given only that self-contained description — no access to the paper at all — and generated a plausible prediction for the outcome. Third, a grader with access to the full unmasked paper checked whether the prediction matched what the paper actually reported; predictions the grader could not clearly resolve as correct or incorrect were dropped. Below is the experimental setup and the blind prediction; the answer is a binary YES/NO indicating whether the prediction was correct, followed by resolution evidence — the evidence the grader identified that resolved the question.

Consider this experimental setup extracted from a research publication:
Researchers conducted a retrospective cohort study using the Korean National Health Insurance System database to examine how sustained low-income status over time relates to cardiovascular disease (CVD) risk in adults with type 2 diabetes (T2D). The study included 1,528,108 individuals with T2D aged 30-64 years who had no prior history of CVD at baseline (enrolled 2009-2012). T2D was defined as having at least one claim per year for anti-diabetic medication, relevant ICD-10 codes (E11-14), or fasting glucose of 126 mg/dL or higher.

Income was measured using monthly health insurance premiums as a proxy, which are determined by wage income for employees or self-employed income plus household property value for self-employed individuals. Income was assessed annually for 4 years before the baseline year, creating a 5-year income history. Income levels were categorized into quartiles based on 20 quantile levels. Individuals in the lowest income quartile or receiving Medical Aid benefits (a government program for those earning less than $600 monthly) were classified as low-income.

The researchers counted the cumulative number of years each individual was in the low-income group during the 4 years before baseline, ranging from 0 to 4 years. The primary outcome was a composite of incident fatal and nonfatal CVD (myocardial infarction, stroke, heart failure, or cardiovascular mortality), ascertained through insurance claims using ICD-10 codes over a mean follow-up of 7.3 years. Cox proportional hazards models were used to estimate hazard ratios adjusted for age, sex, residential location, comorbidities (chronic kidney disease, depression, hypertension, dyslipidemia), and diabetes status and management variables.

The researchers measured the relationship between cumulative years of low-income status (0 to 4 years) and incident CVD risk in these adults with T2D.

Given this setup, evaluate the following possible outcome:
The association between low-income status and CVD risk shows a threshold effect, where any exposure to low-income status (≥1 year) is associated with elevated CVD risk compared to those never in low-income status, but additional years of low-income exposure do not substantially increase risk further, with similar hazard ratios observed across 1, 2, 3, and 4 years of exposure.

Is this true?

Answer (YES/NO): NO